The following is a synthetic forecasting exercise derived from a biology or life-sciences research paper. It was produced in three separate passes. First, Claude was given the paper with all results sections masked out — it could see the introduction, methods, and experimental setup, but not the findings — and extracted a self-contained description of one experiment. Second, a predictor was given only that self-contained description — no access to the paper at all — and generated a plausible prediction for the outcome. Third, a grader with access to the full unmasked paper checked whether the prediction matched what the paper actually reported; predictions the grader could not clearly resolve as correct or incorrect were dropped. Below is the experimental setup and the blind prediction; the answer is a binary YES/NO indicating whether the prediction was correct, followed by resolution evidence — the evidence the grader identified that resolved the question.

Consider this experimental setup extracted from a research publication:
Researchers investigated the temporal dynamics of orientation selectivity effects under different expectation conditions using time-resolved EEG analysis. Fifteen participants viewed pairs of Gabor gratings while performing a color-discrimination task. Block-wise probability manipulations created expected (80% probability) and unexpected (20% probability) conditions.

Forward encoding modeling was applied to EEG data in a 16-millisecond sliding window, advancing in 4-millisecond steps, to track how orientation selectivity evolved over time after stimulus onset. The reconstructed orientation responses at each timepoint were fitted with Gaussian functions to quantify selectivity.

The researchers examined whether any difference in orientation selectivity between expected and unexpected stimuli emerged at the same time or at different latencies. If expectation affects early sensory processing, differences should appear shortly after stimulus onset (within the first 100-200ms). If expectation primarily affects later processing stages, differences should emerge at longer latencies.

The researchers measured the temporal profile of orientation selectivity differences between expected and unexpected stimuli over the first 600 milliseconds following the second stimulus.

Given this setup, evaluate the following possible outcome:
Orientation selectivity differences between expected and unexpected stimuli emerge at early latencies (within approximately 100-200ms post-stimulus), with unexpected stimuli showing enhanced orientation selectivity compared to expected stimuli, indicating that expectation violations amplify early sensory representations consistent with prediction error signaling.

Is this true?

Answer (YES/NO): YES